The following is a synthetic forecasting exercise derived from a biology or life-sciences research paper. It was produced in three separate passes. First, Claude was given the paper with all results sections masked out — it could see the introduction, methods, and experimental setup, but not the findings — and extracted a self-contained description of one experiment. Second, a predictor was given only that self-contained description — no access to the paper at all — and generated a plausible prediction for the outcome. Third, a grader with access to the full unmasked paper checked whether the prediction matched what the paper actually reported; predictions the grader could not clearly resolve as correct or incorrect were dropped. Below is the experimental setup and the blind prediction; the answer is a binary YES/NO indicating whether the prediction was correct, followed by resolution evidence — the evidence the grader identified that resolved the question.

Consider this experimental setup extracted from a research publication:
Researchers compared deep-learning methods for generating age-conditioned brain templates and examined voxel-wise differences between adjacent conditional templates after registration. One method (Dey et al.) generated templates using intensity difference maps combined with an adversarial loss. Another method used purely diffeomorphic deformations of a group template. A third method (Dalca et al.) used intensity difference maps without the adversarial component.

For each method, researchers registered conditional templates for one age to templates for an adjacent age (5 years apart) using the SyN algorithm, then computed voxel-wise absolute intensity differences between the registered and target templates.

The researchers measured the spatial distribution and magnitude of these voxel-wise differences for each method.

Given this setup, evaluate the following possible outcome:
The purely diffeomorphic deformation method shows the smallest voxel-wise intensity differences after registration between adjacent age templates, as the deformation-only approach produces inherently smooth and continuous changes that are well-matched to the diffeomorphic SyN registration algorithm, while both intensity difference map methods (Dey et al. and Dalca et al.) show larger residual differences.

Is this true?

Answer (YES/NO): NO